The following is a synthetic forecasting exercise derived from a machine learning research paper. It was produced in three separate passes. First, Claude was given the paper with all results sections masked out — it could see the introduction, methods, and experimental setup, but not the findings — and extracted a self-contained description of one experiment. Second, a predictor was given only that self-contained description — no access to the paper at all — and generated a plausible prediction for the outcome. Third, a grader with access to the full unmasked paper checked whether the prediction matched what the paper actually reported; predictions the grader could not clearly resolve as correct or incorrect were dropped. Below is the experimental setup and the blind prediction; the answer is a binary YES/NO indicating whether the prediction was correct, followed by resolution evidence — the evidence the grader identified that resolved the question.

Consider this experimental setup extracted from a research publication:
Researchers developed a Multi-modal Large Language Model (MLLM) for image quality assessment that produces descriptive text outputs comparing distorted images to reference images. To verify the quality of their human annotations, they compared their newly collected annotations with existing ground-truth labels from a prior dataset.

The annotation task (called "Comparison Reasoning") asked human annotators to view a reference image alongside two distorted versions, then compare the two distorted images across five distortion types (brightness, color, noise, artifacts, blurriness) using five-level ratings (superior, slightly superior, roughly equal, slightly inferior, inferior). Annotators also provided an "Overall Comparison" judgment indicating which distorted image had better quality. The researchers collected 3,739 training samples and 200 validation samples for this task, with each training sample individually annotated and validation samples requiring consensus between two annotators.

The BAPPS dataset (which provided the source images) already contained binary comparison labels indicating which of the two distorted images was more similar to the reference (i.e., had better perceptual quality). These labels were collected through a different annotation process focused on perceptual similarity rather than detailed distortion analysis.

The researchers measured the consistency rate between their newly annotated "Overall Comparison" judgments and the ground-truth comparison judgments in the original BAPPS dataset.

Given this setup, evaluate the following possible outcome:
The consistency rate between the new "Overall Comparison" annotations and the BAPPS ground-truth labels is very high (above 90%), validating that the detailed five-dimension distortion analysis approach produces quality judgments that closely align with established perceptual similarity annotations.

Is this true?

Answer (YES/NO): NO